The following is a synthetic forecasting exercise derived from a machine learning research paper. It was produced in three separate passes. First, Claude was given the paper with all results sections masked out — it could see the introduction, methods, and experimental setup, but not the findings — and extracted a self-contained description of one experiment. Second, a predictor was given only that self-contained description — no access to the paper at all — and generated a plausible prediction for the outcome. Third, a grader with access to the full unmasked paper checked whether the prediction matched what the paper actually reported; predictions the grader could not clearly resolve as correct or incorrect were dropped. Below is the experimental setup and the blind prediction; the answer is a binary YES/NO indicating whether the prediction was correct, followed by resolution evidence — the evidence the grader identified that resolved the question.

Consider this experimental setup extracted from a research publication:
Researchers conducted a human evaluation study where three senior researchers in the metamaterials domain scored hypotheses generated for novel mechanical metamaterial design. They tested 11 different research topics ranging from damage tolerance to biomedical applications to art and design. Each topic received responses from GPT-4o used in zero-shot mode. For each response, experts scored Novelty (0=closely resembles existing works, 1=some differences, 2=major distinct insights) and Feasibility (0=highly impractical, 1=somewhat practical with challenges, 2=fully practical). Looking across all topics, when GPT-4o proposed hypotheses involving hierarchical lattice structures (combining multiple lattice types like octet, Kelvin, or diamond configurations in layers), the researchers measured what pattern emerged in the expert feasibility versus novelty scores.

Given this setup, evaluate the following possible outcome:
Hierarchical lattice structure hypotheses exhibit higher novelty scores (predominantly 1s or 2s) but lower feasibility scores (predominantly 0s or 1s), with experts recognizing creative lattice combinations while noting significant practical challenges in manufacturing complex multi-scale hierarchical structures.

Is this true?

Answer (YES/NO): NO